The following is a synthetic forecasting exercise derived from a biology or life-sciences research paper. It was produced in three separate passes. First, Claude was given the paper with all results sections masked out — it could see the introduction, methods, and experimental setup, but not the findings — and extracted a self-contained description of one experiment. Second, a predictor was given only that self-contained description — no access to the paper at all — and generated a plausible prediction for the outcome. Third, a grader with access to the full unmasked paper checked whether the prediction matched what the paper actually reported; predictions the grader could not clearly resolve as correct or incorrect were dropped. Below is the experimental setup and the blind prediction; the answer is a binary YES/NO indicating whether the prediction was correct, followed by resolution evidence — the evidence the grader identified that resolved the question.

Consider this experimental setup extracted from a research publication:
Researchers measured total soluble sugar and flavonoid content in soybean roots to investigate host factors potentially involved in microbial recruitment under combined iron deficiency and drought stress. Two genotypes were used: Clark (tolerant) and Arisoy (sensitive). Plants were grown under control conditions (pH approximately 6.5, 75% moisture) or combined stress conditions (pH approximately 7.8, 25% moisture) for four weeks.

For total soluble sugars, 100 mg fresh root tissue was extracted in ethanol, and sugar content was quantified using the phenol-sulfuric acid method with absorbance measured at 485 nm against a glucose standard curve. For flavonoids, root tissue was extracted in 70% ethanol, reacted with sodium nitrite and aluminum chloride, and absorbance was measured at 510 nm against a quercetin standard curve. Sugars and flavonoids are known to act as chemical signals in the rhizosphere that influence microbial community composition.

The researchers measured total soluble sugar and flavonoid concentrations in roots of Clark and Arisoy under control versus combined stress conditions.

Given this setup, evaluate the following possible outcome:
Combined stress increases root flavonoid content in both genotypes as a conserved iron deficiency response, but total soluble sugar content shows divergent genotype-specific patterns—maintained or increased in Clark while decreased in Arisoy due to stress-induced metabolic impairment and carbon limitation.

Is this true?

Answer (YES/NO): NO